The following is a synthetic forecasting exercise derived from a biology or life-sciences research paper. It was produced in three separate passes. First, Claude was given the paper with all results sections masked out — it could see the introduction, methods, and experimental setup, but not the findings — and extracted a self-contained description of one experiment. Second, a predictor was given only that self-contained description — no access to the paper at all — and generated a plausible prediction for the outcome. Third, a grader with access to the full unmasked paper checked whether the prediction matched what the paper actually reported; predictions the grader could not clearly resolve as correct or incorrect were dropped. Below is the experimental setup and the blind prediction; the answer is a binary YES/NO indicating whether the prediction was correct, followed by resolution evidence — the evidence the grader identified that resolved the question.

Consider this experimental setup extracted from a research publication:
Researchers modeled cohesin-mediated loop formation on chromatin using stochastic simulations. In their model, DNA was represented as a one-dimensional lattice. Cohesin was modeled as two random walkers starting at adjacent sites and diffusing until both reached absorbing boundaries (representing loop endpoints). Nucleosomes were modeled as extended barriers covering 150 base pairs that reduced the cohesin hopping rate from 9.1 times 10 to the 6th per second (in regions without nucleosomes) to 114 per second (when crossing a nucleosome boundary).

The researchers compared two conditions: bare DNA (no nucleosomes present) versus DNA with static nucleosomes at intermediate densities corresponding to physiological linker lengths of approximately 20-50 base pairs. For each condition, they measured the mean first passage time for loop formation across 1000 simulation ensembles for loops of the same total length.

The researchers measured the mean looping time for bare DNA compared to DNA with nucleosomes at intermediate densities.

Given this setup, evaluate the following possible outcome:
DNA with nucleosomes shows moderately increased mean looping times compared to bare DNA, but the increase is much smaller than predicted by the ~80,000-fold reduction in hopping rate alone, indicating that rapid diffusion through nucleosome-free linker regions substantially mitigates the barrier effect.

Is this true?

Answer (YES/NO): YES